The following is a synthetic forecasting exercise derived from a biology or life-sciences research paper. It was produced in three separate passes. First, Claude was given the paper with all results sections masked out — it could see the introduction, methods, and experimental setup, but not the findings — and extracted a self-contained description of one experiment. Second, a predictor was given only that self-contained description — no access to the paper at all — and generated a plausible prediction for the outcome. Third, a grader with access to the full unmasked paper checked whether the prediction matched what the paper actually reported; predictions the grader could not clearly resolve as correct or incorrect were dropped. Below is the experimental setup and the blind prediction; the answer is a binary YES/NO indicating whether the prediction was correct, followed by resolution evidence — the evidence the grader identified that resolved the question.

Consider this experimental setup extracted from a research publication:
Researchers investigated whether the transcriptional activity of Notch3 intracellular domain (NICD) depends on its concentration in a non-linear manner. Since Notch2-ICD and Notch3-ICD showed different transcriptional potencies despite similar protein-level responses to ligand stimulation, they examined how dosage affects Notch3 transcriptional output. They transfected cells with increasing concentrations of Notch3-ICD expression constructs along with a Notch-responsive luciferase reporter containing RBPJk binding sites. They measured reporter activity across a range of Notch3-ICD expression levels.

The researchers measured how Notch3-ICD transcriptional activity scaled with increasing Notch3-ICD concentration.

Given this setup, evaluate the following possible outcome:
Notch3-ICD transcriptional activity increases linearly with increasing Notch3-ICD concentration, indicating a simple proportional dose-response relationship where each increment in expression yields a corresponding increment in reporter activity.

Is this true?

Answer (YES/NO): NO